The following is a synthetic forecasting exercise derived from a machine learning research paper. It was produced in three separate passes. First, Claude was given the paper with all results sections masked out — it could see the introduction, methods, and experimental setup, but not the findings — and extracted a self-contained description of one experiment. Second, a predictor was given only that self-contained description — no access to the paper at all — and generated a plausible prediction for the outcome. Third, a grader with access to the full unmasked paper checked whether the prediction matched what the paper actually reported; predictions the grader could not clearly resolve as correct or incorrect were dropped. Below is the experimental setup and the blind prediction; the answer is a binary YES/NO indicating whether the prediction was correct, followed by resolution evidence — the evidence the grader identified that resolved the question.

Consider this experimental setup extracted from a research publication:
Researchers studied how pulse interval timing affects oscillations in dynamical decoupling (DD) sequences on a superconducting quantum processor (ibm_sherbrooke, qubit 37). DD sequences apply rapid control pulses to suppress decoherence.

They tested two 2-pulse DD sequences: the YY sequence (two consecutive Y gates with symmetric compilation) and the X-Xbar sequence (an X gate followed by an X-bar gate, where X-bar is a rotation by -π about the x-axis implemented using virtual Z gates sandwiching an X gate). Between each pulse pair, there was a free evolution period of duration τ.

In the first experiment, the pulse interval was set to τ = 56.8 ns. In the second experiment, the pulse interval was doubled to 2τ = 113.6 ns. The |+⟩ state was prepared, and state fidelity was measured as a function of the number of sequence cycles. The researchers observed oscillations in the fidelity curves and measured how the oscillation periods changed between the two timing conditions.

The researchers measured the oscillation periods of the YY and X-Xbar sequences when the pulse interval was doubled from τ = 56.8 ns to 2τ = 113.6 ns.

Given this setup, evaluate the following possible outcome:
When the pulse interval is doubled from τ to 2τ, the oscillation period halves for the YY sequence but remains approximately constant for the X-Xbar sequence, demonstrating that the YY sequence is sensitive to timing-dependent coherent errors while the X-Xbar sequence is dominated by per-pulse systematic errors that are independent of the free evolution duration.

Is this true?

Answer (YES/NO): NO